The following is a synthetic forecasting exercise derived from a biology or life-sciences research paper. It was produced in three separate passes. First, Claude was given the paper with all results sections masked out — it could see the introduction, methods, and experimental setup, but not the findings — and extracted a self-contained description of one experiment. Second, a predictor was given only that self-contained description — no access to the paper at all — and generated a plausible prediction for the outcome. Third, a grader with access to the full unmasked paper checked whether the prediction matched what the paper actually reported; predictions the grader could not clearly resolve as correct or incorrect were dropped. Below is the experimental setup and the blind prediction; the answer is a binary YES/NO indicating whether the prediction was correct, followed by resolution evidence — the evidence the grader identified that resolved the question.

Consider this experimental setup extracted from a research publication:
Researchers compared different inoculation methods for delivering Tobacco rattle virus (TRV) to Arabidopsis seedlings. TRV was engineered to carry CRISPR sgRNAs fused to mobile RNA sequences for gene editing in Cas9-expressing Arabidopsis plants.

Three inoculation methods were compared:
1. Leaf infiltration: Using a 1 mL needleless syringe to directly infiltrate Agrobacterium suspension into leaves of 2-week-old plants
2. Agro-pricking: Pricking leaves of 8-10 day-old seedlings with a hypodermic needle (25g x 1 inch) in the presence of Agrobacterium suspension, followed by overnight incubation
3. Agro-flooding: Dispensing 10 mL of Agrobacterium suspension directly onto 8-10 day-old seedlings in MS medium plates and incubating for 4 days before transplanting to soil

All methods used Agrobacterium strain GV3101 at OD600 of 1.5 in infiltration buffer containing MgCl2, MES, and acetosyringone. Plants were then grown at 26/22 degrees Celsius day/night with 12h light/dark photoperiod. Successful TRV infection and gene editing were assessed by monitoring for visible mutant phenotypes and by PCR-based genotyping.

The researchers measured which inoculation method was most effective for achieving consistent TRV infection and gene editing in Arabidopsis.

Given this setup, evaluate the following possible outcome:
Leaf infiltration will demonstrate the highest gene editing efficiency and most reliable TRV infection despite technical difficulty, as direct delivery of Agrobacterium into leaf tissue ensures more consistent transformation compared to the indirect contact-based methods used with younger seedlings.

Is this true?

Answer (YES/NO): NO